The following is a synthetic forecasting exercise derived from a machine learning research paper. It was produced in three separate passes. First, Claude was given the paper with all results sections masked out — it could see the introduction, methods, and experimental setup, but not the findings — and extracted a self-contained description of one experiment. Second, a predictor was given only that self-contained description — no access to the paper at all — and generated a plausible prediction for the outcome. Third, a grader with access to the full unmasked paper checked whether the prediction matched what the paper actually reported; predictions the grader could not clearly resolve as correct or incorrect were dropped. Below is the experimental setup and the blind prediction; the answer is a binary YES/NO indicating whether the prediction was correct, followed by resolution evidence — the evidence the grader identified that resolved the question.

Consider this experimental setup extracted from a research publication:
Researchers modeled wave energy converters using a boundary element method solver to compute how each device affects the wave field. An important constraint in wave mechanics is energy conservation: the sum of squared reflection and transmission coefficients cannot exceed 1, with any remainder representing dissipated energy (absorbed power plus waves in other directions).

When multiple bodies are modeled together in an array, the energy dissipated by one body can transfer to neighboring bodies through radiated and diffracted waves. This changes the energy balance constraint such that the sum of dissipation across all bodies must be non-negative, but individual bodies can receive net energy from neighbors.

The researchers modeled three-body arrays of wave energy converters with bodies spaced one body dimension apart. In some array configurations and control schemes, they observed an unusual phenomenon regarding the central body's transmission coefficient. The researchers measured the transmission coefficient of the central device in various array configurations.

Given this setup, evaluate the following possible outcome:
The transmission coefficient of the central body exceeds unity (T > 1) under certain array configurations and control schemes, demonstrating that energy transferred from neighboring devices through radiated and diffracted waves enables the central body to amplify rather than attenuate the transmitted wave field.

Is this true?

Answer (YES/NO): YES